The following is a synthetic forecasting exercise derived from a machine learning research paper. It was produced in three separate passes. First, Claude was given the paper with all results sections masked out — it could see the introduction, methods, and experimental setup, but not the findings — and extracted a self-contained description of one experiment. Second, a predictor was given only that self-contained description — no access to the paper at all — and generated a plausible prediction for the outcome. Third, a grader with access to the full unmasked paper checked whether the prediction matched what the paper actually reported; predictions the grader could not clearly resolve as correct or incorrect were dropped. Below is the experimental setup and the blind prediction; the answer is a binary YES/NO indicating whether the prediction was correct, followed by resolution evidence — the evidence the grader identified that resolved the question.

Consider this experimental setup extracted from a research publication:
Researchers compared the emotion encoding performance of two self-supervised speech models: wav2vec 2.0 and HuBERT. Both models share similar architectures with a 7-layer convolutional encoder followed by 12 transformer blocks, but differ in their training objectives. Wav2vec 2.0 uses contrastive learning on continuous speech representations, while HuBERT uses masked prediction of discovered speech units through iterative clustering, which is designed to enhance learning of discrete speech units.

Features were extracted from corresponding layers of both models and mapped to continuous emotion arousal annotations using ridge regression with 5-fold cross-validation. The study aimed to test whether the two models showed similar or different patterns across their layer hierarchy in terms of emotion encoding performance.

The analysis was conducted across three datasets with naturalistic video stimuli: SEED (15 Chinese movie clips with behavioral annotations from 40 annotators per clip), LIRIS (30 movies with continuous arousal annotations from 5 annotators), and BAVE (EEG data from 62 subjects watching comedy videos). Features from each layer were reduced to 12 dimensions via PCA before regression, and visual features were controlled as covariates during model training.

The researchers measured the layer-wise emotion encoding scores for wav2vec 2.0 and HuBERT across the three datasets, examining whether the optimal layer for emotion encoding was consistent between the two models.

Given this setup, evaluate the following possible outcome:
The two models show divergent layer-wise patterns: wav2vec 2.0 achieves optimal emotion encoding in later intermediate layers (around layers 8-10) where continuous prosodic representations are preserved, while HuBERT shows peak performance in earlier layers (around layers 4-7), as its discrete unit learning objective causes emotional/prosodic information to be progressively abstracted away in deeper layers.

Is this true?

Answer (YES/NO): NO